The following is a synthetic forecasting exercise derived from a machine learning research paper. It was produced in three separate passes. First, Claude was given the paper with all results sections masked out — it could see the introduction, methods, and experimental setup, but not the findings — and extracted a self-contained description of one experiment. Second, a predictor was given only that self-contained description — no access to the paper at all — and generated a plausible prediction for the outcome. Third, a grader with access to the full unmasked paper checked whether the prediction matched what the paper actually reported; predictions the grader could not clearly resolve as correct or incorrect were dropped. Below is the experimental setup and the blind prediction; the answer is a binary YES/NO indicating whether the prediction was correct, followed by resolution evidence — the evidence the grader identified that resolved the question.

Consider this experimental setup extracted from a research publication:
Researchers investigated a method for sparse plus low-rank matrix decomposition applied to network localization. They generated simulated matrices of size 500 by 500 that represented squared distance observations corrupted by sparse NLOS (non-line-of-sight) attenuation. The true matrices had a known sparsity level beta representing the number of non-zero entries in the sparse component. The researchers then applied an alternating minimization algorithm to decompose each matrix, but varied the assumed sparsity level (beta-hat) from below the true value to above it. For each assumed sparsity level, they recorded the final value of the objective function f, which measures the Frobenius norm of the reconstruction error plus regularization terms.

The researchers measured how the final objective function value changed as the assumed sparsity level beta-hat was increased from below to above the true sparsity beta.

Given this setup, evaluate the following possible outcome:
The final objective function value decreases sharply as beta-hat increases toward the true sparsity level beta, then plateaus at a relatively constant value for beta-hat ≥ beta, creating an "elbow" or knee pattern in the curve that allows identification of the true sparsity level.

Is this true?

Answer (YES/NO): YES